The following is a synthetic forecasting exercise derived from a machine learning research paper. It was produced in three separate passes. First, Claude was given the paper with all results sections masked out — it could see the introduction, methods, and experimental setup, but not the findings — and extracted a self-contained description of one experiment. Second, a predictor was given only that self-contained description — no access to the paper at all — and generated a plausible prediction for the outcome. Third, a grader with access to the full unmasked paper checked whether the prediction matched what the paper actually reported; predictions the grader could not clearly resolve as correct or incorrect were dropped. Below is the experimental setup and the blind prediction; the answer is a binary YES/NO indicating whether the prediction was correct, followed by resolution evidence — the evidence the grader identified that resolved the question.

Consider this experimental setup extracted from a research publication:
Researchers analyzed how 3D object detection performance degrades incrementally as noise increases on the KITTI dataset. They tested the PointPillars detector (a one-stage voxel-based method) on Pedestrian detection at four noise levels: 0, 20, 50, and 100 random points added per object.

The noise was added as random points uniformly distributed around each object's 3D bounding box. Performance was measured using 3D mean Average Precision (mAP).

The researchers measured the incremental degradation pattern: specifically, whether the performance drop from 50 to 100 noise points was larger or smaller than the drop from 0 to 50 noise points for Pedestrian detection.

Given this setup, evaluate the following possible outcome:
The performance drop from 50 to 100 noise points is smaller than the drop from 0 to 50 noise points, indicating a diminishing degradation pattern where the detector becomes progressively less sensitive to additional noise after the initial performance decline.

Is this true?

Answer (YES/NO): YES